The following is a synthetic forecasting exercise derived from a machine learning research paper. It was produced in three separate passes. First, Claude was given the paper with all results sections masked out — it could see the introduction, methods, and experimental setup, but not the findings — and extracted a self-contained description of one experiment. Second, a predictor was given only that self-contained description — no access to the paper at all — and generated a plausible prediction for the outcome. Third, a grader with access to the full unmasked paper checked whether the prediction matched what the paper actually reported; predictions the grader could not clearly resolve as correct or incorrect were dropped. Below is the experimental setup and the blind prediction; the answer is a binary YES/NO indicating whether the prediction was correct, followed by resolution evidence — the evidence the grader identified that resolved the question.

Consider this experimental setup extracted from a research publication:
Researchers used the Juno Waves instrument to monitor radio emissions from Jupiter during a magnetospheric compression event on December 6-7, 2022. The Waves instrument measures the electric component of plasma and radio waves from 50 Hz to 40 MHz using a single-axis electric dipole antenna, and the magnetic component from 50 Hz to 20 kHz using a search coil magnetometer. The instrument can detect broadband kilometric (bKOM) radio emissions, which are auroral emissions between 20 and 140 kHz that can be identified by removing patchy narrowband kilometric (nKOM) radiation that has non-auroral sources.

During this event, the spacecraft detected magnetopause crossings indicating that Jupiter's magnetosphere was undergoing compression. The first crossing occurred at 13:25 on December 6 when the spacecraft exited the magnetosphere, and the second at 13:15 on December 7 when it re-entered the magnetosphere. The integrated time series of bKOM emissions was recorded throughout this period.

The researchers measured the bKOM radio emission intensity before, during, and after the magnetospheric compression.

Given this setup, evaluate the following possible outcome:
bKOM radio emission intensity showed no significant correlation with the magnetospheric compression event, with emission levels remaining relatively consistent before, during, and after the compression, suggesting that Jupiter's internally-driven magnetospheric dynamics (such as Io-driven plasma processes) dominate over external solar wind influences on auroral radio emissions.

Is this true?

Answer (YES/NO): NO